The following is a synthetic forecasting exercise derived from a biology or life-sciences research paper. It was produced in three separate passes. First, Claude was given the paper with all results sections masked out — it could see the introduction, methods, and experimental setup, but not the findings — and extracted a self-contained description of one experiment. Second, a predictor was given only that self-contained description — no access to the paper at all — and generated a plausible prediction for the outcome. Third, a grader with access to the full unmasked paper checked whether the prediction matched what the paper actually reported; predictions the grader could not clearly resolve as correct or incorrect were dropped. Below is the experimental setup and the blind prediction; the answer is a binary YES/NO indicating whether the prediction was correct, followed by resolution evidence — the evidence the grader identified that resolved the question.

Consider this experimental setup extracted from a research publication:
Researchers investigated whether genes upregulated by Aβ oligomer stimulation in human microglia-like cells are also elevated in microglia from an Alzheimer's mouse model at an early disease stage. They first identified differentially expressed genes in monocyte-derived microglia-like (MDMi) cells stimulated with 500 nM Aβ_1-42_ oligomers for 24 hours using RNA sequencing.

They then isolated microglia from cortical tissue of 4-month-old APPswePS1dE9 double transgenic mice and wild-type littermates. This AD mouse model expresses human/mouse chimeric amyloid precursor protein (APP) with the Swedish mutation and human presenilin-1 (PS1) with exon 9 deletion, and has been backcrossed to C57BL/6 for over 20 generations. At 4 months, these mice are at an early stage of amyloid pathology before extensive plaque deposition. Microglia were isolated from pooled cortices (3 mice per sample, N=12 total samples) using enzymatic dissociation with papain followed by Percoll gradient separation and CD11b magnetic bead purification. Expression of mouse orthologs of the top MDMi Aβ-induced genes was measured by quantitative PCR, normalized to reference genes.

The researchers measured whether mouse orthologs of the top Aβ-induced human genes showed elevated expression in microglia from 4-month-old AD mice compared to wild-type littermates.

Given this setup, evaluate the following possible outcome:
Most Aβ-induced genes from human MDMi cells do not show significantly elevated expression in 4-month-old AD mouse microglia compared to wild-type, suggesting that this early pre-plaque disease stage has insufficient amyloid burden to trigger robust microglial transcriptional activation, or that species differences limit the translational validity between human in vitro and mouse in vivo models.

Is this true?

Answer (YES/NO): YES